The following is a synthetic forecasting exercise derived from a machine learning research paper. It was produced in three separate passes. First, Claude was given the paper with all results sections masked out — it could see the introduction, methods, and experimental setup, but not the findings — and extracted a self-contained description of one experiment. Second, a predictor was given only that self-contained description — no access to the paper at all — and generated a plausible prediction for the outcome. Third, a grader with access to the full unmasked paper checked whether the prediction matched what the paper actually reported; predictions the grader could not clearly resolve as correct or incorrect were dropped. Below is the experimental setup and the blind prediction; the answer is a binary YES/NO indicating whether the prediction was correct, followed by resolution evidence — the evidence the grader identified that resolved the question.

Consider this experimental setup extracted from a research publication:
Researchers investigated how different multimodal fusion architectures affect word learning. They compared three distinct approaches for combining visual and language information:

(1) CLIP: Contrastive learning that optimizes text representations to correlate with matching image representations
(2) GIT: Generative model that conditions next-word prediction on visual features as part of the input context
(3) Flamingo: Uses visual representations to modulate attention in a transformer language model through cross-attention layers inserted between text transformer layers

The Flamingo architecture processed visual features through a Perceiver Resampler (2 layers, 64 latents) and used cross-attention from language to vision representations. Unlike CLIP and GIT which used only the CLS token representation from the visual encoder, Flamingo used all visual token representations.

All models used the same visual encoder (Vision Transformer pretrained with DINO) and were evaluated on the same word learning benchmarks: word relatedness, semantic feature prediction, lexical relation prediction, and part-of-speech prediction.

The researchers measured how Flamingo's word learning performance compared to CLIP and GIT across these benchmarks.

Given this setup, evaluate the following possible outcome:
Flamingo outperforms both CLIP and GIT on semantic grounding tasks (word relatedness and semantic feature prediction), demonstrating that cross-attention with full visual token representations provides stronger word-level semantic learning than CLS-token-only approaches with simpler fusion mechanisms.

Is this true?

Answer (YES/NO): NO